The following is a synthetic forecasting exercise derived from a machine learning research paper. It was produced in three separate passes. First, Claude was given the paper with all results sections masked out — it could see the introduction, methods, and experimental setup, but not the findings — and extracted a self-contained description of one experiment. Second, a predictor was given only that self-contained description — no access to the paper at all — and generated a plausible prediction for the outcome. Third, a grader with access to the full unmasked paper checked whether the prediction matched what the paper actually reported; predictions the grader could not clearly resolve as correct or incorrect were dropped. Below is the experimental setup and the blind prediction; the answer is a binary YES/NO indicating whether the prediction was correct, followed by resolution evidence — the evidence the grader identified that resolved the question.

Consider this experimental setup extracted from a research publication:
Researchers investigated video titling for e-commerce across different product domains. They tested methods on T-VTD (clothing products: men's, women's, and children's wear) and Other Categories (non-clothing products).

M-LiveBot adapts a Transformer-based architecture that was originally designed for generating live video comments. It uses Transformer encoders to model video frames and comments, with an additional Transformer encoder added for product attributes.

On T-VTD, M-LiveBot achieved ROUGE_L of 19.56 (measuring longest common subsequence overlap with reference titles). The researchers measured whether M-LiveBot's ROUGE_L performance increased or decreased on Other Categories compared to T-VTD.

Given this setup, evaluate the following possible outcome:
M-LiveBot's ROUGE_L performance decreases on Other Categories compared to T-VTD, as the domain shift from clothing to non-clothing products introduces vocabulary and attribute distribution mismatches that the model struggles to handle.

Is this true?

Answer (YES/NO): YES